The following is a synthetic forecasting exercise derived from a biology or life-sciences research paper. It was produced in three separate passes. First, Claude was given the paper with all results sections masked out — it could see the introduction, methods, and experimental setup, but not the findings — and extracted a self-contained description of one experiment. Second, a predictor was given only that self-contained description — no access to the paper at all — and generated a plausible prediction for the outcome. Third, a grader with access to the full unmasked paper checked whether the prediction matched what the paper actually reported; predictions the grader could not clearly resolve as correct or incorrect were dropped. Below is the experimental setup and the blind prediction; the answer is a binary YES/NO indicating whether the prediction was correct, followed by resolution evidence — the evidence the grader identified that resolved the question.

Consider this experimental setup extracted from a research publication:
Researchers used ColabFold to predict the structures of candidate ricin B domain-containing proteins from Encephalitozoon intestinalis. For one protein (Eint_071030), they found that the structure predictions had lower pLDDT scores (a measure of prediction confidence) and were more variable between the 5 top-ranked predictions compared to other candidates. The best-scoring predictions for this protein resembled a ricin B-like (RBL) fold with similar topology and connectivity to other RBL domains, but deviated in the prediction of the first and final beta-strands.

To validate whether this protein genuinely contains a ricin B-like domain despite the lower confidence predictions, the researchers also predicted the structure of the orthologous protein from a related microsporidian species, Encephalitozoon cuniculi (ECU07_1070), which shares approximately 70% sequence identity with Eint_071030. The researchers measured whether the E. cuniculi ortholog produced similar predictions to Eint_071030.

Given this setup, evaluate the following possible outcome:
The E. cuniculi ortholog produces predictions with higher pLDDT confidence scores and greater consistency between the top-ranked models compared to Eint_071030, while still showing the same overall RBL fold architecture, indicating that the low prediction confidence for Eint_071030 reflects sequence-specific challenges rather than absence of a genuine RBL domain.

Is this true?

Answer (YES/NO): NO